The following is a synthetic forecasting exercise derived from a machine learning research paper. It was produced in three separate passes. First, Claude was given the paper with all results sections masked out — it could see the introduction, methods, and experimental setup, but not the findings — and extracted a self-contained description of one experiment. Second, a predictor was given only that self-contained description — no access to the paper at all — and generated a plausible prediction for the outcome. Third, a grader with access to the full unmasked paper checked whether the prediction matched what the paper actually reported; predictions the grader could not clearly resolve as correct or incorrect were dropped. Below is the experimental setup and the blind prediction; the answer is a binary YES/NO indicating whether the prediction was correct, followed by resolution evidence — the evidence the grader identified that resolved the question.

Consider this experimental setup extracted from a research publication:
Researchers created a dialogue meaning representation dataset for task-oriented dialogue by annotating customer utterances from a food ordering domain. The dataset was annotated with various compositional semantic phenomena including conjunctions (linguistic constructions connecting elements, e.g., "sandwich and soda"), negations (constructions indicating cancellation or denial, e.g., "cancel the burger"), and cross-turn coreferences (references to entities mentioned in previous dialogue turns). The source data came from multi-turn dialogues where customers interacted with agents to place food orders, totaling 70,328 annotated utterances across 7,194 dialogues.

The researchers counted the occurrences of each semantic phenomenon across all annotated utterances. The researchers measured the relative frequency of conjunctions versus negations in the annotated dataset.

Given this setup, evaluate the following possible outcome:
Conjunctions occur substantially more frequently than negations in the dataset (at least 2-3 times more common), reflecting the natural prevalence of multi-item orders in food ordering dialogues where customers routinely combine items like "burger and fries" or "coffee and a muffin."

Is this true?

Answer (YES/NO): YES